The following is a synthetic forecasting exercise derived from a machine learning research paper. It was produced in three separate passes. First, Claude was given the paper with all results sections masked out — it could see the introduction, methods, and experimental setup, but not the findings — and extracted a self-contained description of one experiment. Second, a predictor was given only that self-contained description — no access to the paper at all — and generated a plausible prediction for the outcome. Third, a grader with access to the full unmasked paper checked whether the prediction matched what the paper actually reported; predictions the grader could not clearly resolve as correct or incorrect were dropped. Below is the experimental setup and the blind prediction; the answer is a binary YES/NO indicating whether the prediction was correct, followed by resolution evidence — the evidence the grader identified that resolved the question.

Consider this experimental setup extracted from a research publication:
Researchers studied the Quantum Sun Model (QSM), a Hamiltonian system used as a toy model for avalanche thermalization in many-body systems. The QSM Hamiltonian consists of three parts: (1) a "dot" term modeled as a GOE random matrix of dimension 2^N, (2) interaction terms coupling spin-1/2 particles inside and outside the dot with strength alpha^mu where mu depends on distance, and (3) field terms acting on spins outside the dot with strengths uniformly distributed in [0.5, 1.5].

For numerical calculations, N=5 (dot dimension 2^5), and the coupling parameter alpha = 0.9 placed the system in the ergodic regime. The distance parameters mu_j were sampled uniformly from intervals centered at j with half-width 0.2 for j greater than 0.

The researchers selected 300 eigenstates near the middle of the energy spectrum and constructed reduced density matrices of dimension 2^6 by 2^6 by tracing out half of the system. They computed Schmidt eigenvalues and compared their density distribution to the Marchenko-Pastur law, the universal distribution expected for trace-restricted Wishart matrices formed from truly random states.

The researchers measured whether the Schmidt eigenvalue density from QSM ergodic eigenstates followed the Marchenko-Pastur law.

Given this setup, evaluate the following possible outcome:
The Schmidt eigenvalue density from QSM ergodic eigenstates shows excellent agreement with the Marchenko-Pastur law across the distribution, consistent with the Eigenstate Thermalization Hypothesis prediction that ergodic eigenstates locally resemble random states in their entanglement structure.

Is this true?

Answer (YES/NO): NO